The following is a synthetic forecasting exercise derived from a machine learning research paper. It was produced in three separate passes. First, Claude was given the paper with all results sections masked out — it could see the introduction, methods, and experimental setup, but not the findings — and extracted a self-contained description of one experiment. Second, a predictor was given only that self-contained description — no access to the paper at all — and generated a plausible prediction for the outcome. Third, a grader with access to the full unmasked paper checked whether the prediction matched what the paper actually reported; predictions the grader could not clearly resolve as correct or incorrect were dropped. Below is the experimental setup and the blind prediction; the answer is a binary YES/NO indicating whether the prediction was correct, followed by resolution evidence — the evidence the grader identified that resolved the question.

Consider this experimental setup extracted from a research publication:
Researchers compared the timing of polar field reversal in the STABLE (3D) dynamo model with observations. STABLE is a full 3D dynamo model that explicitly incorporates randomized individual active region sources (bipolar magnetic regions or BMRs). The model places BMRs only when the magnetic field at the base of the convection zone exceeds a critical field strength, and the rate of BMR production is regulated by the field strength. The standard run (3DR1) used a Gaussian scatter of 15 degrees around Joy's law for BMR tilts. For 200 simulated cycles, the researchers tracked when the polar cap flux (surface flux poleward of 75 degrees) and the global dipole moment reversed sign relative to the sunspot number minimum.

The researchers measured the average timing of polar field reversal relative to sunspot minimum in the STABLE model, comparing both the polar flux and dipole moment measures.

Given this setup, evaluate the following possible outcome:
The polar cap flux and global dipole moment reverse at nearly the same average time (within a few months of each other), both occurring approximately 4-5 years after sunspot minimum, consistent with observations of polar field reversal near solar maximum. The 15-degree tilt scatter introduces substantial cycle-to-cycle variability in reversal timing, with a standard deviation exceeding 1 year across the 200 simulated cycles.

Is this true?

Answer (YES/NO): NO